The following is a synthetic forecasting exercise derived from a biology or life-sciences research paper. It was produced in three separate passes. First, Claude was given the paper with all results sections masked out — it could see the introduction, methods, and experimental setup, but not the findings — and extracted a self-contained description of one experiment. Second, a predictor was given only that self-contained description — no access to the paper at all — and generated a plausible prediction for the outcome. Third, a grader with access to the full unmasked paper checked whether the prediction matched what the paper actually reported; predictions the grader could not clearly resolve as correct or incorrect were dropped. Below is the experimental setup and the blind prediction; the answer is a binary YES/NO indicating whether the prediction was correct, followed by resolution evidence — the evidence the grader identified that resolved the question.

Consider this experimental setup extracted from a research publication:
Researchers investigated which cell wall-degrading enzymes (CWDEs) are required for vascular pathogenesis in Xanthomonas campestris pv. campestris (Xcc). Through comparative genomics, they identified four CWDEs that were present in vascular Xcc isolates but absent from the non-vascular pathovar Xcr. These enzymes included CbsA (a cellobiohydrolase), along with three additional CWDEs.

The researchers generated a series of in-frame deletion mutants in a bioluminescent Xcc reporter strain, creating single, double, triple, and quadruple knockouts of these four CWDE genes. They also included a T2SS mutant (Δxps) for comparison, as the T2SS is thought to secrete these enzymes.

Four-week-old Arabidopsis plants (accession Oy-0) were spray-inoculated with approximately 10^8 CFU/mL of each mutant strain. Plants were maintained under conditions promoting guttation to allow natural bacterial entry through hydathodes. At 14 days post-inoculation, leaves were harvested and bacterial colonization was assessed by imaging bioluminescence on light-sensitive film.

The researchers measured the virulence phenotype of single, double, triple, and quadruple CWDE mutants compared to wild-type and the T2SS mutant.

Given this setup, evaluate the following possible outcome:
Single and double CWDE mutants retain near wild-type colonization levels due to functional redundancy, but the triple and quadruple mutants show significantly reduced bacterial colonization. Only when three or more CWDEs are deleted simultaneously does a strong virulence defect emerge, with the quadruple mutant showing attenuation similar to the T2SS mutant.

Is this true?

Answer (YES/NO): NO